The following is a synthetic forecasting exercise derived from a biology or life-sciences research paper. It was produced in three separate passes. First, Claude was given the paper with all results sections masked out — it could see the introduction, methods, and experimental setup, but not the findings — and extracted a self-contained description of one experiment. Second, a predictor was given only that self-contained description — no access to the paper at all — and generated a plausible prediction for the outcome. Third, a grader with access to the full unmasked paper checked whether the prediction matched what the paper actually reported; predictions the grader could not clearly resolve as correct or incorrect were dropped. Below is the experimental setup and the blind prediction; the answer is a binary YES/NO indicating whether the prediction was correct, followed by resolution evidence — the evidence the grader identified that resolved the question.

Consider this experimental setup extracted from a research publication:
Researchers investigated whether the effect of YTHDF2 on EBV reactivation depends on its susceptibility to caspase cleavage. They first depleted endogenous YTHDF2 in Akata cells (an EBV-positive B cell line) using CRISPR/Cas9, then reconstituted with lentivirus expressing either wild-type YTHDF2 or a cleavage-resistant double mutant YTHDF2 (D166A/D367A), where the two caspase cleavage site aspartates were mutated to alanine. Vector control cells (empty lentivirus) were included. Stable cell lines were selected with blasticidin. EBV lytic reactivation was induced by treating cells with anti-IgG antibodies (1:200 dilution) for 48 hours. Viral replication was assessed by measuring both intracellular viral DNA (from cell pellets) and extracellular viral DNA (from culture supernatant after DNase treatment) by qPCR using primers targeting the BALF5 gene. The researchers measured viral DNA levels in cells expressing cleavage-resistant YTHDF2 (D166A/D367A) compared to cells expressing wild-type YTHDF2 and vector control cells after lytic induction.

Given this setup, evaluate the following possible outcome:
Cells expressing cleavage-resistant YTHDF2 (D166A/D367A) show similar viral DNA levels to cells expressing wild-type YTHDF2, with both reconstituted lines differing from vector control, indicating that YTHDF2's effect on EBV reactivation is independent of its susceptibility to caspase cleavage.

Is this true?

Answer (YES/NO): NO